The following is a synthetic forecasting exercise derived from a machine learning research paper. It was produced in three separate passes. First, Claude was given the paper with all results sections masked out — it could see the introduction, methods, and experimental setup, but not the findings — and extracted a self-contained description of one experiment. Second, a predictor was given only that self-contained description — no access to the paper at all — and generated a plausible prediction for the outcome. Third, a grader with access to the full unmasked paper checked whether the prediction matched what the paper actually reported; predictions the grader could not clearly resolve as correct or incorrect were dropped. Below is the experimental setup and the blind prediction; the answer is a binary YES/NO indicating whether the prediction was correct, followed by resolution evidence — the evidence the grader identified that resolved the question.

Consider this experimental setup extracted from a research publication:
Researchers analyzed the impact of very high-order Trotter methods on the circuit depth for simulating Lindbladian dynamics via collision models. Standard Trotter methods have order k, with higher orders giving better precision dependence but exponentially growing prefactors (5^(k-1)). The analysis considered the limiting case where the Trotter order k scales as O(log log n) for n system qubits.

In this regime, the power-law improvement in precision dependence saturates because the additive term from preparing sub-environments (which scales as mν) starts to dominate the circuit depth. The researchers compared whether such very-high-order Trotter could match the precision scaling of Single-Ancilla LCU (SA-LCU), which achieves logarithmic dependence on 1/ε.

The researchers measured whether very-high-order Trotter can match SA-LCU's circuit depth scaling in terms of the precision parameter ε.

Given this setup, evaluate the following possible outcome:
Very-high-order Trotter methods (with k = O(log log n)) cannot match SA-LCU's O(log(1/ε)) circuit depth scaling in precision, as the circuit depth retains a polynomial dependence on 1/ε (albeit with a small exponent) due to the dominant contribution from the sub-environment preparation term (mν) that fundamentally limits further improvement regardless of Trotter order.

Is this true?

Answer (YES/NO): NO